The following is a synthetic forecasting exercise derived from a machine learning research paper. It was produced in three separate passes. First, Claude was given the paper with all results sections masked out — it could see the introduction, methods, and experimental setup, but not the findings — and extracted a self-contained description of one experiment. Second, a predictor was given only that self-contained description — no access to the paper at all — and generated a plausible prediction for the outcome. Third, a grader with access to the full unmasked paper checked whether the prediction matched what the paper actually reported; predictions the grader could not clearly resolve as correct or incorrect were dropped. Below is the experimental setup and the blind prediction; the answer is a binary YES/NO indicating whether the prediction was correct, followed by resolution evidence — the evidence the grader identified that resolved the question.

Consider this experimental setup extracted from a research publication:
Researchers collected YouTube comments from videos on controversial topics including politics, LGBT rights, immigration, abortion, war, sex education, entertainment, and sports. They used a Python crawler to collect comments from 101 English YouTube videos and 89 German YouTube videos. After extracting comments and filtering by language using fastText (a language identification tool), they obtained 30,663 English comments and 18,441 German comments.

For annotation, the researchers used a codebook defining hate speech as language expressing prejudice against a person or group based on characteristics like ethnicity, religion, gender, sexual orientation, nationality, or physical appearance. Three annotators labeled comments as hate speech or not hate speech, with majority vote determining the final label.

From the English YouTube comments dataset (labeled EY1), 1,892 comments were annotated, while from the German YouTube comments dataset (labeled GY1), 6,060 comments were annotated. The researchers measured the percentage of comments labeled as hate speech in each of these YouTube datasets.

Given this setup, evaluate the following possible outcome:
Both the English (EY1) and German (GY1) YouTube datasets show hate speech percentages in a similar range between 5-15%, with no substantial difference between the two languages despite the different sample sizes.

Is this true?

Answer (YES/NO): NO